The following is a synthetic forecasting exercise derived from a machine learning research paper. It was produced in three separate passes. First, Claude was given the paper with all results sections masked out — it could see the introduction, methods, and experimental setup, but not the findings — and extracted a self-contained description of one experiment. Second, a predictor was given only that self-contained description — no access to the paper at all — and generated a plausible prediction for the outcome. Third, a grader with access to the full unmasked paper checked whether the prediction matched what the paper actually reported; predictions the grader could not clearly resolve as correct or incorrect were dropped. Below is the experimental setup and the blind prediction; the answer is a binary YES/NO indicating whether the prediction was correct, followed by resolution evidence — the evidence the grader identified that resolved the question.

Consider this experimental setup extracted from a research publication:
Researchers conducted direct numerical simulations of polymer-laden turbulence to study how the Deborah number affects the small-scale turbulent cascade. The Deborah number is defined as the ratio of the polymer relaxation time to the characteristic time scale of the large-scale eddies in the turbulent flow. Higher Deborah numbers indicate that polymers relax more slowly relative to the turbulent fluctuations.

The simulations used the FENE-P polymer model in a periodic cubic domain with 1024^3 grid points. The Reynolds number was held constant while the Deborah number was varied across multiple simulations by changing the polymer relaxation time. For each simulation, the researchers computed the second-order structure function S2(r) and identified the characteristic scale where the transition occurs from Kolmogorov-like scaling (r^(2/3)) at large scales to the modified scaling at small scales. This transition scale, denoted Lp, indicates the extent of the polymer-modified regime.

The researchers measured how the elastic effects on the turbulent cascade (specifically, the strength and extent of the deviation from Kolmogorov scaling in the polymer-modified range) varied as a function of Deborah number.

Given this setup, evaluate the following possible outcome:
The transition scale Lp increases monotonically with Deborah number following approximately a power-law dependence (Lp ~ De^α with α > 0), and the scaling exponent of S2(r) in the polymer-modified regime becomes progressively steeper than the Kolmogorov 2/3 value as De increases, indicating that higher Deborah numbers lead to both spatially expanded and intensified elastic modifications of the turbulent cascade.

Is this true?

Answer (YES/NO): NO